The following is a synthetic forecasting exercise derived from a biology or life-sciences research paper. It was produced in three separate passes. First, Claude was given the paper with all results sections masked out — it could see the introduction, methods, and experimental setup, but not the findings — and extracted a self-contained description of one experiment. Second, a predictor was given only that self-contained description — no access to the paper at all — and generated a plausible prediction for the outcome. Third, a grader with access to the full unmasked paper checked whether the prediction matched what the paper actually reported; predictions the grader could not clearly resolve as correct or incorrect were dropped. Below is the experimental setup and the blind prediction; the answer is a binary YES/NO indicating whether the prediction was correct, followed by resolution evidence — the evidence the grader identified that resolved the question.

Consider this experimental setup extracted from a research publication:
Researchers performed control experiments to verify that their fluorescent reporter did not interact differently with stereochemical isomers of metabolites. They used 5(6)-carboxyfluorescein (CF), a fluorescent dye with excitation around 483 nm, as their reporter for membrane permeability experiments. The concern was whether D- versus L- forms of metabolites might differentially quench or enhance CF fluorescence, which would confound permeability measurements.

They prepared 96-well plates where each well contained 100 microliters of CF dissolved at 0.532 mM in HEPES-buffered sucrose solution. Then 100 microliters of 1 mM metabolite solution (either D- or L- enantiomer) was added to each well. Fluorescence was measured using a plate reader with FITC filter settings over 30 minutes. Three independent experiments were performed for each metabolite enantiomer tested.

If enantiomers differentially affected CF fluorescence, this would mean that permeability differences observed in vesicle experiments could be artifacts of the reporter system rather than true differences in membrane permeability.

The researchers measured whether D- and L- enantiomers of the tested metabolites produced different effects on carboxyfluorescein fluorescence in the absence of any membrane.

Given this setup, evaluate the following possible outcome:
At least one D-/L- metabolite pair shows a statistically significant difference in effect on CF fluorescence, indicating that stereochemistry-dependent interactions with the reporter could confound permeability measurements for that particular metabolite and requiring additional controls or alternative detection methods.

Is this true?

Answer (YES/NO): NO